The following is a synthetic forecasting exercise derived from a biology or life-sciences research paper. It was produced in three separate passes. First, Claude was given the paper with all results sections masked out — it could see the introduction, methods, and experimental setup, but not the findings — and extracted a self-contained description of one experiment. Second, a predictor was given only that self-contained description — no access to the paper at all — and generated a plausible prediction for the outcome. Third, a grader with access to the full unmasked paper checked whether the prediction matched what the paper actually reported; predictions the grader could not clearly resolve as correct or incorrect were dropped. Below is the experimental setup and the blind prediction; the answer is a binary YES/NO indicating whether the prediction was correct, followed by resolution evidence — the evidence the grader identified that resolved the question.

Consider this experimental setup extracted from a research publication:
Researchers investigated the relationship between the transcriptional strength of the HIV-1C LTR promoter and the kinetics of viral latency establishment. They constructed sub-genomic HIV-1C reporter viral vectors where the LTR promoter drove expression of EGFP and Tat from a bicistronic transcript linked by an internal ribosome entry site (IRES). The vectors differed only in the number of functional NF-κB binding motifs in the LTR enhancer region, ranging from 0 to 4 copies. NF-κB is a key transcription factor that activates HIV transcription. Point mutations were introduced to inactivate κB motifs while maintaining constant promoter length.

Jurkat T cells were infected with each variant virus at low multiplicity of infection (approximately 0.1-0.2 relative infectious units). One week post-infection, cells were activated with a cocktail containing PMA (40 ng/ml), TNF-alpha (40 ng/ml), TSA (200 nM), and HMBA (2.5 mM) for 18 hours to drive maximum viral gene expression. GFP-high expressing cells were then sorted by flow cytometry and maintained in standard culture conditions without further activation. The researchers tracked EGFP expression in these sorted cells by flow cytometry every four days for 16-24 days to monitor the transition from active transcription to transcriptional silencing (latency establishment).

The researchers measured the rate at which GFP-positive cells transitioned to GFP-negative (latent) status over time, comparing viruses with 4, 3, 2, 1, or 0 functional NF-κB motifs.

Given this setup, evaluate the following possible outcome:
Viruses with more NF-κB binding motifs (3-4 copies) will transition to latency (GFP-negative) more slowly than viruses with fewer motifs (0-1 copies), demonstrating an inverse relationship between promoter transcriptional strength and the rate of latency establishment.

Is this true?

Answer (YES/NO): NO